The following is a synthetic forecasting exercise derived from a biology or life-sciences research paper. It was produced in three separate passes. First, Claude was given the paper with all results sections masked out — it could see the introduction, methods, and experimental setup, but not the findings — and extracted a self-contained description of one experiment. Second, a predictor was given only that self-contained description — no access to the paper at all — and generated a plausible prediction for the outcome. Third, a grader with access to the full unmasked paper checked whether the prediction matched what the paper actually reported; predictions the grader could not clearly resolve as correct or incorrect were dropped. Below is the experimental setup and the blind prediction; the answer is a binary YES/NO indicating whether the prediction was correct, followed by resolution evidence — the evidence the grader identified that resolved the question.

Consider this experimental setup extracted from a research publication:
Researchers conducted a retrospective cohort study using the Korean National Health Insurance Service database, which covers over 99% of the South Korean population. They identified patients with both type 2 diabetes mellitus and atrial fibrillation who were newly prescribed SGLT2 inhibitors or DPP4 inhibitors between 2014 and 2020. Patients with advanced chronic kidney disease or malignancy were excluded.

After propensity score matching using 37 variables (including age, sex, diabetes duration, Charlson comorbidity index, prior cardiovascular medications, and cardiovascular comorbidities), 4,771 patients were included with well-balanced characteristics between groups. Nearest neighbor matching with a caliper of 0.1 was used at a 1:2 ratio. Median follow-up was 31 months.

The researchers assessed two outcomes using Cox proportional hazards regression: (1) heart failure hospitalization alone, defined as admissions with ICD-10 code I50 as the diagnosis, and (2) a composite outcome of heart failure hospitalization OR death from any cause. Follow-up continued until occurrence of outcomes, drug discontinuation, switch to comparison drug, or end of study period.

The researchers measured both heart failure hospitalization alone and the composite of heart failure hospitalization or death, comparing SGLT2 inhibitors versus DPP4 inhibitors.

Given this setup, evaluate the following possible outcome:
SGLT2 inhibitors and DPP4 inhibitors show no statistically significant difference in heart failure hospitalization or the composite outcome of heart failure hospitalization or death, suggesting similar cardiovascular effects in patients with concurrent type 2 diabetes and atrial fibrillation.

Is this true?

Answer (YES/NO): NO